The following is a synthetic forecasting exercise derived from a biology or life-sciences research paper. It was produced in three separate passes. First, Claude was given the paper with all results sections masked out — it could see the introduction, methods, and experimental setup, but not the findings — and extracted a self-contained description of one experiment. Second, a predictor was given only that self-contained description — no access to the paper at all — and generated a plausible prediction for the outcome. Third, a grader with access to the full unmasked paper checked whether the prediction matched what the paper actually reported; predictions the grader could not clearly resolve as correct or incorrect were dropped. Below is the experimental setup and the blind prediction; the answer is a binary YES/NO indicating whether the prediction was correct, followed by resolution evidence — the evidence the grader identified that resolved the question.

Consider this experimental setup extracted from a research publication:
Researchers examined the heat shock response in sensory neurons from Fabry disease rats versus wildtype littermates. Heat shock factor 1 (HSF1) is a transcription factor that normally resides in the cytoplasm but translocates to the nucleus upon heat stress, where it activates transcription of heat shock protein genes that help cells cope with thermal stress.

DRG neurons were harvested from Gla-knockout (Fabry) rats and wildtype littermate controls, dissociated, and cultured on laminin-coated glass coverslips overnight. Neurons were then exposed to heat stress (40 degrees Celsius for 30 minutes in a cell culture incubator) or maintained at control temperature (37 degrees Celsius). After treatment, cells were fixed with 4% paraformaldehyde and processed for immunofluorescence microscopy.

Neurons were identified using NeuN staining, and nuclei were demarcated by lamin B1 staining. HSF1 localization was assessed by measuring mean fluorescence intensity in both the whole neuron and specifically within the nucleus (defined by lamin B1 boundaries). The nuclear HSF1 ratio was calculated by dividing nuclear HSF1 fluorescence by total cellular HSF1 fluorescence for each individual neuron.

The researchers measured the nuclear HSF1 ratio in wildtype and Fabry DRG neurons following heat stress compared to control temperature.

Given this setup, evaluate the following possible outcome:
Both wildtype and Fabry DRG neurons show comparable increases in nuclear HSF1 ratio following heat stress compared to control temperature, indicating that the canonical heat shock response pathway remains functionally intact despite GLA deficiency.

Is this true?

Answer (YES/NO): NO